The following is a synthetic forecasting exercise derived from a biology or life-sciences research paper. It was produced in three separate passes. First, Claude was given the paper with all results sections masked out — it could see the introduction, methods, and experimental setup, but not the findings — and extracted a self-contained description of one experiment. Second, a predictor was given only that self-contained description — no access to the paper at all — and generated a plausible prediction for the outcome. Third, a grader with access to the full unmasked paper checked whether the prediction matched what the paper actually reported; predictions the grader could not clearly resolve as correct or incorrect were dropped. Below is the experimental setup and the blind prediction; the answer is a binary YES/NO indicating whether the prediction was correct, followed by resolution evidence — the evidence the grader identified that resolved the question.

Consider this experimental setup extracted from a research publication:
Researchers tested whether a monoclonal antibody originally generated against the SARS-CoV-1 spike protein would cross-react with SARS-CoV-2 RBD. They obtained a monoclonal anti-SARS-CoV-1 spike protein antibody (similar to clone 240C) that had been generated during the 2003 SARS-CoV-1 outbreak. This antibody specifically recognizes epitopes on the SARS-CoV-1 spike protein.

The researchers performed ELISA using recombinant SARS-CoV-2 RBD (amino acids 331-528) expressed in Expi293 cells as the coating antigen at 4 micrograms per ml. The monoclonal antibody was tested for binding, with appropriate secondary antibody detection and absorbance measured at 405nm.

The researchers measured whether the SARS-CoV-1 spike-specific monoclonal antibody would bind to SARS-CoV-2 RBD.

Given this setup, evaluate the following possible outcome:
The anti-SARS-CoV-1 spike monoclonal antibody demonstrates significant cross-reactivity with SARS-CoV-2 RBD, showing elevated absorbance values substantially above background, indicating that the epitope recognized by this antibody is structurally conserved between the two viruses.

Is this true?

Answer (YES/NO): YES